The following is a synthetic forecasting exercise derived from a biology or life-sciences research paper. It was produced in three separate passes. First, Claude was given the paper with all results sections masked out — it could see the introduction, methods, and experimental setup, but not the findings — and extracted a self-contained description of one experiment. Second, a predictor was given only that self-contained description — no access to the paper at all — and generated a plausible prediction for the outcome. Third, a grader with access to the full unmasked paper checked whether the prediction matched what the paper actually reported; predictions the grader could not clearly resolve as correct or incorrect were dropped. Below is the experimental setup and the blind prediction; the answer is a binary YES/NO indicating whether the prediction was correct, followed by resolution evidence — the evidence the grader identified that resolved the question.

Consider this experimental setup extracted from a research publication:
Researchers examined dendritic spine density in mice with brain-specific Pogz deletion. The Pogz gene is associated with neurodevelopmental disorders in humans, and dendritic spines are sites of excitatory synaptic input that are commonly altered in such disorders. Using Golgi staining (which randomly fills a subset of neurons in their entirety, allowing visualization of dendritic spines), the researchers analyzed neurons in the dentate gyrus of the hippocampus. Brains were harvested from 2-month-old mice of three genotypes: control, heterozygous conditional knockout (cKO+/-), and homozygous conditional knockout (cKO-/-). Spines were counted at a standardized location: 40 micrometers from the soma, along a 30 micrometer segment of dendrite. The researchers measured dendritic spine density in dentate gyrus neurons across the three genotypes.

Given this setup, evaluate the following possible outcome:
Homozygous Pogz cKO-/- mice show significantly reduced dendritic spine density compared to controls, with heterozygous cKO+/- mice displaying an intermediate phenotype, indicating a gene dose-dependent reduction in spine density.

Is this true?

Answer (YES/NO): NO